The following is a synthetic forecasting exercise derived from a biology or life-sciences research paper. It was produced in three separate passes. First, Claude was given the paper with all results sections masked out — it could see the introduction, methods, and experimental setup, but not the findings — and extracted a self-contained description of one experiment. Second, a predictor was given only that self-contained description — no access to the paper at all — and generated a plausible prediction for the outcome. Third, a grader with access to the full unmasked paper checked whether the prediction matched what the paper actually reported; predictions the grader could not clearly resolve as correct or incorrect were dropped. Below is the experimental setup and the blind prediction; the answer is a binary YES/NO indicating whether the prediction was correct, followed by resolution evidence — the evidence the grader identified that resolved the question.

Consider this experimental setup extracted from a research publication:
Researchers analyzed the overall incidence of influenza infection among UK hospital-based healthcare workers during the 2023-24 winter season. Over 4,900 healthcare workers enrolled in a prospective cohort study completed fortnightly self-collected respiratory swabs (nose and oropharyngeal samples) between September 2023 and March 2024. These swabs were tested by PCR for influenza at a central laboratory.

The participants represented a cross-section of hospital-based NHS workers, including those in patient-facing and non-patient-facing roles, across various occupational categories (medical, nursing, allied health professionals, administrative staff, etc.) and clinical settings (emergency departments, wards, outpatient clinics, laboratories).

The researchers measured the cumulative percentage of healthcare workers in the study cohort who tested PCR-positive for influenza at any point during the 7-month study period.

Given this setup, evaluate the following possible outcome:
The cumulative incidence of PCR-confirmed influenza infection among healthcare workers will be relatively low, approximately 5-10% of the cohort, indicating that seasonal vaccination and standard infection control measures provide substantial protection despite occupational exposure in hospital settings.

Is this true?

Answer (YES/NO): YES